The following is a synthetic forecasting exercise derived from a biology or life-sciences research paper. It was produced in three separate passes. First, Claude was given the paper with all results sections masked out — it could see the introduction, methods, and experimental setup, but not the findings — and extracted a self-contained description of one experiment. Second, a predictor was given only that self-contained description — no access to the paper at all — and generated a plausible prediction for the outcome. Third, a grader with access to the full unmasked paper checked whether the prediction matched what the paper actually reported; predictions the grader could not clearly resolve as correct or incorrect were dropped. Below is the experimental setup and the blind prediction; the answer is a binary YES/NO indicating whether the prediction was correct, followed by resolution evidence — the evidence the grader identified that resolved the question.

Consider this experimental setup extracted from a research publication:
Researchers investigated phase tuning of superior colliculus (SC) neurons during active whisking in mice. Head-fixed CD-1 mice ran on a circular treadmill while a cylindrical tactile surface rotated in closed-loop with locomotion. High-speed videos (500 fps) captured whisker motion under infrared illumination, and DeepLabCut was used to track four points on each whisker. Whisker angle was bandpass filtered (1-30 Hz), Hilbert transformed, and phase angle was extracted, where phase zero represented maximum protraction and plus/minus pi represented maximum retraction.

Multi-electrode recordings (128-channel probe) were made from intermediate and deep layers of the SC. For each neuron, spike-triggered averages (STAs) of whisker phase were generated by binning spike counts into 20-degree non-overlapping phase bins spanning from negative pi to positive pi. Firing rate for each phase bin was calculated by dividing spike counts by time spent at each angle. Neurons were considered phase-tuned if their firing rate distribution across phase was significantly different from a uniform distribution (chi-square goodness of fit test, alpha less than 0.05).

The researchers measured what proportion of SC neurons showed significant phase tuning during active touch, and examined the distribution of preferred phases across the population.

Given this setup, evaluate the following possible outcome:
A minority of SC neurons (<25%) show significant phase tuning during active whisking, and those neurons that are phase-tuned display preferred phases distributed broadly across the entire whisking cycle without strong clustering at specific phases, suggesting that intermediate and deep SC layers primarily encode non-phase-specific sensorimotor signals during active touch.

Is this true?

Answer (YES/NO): NO